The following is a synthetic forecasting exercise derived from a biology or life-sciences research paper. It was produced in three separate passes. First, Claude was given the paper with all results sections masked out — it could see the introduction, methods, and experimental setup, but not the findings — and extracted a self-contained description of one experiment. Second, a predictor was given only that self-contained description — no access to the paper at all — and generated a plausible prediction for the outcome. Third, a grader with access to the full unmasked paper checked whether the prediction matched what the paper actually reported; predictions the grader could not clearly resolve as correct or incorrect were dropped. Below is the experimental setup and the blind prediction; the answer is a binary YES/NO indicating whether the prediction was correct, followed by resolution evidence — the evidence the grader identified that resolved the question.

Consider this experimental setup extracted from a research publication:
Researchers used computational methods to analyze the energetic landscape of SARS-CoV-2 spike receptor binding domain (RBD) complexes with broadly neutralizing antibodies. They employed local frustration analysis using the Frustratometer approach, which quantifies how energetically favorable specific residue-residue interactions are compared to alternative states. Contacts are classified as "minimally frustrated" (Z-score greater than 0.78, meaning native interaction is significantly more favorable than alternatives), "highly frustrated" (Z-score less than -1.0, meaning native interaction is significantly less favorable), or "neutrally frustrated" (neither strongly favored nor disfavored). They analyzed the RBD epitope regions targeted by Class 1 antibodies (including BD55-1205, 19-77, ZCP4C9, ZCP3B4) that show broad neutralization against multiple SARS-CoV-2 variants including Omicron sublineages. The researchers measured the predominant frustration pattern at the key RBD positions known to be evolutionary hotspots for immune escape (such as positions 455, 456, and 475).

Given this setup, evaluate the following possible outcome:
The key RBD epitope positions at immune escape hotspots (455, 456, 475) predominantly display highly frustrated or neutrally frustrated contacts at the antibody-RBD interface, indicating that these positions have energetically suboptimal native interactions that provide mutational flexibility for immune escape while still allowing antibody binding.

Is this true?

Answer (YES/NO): YES